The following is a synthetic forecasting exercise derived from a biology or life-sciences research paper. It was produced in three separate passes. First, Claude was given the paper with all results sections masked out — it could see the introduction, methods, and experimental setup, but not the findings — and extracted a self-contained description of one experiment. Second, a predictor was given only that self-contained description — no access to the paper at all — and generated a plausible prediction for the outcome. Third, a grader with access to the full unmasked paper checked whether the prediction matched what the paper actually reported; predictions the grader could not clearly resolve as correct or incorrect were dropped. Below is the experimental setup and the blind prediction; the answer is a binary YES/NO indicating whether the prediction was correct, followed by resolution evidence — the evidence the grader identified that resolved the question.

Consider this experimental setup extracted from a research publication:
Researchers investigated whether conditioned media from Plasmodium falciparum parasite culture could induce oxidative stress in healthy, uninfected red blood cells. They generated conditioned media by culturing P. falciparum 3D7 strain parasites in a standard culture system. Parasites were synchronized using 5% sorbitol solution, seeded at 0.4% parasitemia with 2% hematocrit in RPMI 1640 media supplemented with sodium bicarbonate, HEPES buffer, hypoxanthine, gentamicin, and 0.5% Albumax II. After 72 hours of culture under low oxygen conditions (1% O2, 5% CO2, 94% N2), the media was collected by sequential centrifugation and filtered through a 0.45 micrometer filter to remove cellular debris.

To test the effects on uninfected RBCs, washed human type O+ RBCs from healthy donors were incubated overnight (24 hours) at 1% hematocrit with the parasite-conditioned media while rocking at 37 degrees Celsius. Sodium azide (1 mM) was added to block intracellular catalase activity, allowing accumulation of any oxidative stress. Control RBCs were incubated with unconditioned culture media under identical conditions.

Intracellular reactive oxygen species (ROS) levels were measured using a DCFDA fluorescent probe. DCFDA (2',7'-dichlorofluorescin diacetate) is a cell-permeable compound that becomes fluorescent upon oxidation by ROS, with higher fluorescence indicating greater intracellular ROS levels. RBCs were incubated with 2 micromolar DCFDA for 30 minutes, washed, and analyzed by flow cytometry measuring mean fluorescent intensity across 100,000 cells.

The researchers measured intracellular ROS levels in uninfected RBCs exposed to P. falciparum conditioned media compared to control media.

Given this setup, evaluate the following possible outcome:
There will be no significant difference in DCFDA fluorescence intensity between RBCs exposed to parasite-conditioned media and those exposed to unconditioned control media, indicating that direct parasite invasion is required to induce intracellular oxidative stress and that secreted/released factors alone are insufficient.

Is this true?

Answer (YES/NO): NO